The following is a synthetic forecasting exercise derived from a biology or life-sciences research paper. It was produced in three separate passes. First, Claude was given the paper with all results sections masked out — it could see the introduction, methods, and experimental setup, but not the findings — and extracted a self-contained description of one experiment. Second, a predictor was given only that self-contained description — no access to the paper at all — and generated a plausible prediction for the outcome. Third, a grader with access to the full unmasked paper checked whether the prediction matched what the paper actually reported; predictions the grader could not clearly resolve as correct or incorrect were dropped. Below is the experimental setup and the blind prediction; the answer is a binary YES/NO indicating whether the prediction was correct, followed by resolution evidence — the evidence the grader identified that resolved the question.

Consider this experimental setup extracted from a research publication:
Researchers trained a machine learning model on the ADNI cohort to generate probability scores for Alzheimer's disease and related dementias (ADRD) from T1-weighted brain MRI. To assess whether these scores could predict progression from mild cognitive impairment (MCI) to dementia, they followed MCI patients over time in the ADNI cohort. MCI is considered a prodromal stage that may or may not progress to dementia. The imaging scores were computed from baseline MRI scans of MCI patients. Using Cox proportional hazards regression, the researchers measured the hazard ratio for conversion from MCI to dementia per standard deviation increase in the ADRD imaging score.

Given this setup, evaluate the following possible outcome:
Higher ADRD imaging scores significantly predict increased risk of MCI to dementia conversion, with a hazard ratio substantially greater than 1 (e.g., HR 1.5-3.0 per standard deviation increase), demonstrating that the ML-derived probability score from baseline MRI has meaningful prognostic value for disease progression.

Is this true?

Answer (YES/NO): YES